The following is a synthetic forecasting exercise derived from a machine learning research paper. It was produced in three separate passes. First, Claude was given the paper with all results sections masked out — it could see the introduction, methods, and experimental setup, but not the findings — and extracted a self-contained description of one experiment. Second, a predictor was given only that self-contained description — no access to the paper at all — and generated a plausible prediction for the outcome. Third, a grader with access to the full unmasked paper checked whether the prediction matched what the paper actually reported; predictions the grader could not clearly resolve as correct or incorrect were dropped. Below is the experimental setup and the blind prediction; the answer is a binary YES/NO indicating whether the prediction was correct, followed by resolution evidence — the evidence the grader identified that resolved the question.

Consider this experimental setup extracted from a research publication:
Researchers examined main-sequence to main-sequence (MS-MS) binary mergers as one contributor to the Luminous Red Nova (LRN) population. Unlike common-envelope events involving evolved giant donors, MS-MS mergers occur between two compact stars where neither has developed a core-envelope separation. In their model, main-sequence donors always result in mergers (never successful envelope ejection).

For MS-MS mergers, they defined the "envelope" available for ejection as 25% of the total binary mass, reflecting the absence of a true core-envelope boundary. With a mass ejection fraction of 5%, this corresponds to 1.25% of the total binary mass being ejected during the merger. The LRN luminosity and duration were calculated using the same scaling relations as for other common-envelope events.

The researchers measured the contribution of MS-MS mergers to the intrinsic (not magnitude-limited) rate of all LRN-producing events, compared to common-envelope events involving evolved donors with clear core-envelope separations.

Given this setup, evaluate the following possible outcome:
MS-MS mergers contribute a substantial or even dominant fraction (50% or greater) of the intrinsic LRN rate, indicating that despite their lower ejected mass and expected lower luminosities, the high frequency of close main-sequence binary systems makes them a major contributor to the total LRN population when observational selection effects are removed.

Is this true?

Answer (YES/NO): NO